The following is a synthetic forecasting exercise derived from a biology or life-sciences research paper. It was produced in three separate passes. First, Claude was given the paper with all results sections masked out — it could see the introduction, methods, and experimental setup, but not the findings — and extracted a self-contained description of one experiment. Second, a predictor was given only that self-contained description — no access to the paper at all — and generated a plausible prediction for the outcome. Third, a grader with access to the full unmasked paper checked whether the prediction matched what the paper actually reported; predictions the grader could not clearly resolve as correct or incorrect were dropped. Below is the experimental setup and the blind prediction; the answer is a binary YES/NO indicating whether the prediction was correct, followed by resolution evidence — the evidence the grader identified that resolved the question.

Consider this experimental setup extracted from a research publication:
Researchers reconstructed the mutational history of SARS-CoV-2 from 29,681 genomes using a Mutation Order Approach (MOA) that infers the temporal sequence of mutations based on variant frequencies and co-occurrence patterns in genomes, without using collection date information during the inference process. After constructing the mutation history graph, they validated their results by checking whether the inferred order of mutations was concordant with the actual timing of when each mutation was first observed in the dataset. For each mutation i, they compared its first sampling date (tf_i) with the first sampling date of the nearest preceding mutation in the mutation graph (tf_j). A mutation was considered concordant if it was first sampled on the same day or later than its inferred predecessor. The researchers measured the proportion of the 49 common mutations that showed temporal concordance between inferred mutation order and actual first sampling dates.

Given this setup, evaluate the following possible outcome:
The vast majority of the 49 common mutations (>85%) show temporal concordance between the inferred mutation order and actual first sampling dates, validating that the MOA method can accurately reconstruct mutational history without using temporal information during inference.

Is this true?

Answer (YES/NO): YES